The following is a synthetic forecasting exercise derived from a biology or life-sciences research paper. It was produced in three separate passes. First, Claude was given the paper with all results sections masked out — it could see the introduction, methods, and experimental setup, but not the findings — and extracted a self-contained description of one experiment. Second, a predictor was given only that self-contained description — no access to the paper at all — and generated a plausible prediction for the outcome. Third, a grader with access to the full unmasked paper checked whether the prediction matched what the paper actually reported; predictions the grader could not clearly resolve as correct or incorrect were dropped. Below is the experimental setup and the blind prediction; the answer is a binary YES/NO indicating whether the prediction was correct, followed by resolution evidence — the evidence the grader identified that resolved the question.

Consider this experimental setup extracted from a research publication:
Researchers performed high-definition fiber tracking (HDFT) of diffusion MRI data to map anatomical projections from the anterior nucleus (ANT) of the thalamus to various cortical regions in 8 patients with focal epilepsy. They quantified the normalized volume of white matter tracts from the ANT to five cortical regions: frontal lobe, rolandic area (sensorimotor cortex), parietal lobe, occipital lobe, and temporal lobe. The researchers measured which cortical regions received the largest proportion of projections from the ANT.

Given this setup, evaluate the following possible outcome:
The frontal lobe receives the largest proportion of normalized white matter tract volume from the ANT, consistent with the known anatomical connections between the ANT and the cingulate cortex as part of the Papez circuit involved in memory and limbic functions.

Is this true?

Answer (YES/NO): YES